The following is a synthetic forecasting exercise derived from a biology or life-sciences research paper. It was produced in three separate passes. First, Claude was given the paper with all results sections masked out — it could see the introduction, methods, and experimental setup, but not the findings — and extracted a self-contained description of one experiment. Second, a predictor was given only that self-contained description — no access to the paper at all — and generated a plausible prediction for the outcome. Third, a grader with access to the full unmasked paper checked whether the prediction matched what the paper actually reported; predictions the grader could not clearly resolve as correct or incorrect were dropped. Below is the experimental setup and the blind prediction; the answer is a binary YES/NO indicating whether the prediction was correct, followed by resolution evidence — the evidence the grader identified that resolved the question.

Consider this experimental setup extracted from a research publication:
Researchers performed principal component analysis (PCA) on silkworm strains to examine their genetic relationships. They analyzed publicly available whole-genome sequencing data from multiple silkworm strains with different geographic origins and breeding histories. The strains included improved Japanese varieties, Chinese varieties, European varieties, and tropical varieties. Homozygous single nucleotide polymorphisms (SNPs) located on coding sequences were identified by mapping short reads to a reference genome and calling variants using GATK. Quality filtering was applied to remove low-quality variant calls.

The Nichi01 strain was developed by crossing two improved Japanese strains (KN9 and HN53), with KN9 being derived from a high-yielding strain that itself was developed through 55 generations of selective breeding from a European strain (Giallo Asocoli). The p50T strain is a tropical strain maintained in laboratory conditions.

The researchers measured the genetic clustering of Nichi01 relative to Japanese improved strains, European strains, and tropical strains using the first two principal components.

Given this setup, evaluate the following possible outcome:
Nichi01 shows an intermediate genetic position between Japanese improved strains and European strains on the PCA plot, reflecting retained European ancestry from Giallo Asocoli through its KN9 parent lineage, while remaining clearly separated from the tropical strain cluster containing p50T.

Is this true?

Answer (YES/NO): NO